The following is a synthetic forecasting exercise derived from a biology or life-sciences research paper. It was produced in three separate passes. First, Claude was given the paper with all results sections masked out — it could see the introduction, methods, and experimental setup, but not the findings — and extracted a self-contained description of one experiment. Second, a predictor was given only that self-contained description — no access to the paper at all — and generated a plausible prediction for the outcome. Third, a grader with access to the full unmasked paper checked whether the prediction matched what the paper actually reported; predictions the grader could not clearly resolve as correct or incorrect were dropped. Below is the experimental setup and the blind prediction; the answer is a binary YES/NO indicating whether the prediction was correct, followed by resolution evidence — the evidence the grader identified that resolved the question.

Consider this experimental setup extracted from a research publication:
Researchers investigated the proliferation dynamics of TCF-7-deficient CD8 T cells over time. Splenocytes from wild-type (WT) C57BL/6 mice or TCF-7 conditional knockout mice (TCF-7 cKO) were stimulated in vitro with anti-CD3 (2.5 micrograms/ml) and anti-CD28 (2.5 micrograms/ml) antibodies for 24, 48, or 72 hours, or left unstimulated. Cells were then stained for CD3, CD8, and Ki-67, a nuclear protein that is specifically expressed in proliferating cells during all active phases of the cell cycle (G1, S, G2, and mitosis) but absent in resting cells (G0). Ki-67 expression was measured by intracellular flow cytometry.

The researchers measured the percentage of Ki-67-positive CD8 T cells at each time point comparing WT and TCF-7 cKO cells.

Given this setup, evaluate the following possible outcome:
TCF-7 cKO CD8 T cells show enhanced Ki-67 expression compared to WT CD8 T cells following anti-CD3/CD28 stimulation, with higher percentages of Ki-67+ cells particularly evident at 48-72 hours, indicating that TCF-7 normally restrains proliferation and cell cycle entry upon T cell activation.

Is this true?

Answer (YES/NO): YES